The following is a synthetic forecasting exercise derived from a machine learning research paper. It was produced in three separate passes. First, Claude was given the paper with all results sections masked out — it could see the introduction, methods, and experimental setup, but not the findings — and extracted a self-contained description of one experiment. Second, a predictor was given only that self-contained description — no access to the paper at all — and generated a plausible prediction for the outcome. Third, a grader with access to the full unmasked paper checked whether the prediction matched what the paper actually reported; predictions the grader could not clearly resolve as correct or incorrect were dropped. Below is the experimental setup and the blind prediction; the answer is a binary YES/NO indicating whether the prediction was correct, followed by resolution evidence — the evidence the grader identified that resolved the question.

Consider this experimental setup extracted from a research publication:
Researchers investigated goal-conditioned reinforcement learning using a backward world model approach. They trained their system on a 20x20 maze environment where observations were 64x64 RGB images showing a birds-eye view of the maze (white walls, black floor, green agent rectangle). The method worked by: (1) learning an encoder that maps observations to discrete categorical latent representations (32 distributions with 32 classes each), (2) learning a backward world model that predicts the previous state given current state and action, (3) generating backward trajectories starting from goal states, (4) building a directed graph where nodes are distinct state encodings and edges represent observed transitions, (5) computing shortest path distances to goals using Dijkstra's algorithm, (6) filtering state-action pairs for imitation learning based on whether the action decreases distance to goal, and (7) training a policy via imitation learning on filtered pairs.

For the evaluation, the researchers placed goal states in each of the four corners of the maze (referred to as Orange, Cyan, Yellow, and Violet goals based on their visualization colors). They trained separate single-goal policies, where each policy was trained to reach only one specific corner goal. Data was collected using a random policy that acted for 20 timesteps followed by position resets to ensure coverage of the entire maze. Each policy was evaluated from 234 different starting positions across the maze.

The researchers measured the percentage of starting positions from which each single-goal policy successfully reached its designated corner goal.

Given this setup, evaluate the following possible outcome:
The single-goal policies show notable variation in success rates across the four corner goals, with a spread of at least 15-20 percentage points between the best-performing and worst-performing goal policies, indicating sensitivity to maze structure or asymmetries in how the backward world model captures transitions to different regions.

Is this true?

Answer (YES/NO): NO